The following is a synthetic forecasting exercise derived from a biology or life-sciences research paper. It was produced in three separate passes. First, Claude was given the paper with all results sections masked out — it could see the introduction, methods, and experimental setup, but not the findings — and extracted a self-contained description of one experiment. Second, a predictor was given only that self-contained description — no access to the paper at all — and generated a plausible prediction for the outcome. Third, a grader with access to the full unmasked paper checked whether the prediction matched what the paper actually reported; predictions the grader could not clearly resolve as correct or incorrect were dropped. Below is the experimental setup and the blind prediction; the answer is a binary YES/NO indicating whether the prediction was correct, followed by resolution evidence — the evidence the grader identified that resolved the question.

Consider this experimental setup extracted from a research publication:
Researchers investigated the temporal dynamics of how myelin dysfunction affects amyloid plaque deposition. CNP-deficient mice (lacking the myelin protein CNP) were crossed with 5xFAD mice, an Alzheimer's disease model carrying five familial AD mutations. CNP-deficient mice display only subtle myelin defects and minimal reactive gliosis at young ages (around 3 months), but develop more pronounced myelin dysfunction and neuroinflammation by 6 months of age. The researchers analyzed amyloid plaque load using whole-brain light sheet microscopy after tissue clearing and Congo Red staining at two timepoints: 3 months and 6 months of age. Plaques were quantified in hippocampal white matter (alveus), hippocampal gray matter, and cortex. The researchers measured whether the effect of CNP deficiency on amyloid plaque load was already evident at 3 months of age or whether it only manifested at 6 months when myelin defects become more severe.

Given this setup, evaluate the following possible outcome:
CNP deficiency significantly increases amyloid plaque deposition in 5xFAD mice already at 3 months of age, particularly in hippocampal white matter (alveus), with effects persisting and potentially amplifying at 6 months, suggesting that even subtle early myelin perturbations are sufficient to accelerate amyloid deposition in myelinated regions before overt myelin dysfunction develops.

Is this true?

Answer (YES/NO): NO